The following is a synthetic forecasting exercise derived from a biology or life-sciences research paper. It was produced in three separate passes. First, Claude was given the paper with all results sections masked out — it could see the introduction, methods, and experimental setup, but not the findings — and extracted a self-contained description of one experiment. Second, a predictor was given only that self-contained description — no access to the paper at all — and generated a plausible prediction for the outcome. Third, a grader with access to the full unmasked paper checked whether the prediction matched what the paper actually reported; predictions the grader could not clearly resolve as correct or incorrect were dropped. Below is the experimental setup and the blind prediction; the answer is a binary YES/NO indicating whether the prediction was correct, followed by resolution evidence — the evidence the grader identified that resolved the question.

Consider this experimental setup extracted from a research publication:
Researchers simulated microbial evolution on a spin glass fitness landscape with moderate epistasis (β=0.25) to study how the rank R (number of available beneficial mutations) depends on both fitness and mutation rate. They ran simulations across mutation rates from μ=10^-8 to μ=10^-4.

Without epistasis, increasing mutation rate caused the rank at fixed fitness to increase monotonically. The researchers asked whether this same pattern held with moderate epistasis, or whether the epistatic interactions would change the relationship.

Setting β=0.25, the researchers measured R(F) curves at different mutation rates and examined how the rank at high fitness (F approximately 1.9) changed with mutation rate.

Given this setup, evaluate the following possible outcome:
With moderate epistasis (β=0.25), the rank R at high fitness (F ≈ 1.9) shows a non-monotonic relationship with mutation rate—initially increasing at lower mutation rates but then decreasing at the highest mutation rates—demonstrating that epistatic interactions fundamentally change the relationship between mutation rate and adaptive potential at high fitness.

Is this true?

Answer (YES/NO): YES